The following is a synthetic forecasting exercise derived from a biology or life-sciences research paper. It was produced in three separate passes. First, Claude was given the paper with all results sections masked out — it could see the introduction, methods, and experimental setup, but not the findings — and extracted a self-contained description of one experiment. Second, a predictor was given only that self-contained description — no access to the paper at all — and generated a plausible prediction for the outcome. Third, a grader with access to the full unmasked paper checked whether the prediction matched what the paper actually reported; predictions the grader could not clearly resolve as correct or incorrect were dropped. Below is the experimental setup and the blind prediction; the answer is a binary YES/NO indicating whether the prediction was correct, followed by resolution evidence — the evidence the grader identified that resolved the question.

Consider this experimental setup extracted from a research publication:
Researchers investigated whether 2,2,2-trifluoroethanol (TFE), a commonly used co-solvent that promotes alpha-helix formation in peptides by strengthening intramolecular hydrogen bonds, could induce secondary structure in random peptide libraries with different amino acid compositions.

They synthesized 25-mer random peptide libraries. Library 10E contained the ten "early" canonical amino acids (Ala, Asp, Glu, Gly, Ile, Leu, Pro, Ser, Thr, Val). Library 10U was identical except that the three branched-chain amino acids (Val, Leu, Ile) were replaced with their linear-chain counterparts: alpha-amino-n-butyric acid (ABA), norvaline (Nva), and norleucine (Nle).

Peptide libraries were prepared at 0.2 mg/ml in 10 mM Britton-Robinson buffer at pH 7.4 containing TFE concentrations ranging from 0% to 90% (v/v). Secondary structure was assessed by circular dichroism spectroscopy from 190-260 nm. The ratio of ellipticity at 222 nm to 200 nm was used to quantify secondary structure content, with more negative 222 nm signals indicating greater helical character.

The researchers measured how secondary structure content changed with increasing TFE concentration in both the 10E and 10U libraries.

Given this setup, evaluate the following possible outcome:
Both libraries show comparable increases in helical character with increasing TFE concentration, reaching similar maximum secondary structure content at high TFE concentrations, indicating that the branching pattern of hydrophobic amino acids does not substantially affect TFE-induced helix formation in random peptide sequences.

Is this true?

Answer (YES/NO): NO